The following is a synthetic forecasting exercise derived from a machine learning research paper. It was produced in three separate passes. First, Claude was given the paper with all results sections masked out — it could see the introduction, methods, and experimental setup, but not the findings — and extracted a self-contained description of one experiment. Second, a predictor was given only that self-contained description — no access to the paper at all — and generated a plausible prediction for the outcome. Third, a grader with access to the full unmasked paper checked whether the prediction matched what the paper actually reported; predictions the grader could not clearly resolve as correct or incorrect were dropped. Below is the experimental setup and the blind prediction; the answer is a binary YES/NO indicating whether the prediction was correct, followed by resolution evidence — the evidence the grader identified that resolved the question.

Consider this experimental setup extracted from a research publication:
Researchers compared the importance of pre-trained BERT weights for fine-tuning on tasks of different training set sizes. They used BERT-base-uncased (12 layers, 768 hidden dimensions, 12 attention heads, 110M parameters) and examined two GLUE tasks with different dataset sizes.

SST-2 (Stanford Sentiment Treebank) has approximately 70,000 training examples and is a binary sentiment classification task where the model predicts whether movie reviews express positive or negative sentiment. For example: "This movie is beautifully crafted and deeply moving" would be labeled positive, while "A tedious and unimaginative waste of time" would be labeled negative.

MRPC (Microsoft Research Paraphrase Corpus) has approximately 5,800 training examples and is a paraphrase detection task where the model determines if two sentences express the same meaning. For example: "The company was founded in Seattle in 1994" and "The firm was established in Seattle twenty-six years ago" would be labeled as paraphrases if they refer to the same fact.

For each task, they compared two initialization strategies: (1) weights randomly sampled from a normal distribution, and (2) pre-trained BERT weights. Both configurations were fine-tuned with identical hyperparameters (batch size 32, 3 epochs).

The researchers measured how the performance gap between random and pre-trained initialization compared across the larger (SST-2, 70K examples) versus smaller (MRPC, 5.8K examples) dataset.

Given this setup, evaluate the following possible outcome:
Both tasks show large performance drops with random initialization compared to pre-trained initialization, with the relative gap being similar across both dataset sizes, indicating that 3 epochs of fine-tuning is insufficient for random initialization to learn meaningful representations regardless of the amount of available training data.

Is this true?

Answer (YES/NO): NO